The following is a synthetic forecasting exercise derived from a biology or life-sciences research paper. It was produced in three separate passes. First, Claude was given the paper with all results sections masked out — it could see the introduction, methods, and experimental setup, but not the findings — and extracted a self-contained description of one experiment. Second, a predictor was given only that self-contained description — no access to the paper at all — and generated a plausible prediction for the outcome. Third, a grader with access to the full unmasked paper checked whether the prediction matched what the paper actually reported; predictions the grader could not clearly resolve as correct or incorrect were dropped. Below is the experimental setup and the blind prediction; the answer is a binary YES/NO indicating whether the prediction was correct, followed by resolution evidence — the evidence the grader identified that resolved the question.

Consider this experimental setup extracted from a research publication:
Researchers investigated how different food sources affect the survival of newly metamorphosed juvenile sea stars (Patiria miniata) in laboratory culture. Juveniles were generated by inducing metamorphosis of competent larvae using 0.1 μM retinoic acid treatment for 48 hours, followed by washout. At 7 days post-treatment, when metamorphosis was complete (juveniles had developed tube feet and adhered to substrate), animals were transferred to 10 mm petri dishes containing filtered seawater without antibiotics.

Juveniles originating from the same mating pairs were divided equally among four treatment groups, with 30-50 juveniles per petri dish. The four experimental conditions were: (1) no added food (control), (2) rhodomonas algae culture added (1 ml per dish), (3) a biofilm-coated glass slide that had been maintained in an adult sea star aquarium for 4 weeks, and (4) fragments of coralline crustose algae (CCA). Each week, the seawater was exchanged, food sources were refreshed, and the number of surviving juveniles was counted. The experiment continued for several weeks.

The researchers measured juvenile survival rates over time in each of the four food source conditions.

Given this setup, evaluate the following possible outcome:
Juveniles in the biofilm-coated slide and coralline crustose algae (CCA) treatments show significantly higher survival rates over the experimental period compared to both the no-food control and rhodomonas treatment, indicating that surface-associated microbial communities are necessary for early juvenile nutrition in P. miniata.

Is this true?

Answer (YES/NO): NO